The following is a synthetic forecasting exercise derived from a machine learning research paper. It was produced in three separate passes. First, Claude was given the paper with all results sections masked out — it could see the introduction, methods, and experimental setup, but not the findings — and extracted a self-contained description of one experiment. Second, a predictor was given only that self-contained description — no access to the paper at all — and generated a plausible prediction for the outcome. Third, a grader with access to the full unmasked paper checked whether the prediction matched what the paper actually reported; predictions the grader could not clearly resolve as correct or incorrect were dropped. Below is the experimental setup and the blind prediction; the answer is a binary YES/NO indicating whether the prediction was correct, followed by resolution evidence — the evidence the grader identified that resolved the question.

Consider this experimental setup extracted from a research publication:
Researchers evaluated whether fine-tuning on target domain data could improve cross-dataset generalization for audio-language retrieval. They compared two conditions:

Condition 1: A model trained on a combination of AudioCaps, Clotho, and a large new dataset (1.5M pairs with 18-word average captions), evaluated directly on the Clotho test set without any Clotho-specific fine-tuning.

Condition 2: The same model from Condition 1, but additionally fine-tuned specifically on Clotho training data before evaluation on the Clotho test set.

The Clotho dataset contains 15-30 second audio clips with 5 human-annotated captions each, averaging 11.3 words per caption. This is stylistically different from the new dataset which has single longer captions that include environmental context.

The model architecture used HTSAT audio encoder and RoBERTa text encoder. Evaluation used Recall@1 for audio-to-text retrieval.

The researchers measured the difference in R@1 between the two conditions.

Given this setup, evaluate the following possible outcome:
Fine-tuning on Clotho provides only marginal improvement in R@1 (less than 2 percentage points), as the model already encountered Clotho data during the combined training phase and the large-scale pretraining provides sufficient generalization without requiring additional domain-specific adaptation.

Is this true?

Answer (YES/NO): NO